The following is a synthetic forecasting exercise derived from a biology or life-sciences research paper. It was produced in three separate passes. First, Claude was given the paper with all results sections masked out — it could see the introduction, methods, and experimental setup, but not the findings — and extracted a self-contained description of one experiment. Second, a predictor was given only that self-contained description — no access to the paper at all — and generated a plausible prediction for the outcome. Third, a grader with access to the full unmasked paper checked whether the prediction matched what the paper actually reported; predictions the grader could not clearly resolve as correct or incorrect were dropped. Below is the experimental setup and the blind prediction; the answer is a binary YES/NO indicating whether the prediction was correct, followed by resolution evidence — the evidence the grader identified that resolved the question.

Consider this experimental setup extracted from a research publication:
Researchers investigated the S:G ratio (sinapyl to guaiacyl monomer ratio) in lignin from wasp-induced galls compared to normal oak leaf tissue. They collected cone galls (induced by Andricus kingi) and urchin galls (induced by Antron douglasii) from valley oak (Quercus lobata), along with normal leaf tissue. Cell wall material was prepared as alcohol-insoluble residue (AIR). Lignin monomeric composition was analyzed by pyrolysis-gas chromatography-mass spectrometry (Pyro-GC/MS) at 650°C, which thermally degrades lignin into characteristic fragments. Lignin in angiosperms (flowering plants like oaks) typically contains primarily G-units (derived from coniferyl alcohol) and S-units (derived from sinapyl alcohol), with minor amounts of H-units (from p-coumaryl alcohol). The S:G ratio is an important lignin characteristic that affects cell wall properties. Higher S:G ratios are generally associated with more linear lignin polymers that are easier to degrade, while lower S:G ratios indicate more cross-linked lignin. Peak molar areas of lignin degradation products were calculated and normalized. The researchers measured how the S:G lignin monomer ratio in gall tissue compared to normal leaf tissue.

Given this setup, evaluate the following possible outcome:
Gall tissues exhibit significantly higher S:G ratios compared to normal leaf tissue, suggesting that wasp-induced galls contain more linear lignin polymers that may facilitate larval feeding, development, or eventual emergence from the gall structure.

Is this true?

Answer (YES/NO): NO